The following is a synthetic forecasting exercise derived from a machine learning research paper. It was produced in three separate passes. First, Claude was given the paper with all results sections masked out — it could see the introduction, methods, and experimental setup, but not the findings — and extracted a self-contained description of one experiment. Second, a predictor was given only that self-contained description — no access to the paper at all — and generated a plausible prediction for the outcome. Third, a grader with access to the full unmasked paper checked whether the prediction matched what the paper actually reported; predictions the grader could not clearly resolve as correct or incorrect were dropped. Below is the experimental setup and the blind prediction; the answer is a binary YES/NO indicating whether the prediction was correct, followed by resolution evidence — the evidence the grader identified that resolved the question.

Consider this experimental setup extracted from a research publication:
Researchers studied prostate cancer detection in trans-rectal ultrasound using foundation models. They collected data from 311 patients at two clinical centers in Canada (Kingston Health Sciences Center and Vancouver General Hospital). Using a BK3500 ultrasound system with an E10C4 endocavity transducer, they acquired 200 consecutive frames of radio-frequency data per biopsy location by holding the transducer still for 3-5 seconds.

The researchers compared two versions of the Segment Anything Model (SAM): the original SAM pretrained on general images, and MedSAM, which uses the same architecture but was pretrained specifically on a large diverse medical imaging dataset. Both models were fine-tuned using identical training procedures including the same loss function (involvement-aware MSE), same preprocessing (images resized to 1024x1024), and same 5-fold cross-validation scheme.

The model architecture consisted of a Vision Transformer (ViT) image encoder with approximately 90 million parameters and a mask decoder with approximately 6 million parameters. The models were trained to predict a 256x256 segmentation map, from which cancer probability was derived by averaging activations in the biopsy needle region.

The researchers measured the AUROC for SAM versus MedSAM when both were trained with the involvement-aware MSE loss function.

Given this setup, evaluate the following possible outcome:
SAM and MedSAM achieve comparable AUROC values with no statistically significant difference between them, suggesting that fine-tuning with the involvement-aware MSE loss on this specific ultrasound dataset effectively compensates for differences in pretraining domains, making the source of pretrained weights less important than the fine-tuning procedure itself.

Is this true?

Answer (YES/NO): NO